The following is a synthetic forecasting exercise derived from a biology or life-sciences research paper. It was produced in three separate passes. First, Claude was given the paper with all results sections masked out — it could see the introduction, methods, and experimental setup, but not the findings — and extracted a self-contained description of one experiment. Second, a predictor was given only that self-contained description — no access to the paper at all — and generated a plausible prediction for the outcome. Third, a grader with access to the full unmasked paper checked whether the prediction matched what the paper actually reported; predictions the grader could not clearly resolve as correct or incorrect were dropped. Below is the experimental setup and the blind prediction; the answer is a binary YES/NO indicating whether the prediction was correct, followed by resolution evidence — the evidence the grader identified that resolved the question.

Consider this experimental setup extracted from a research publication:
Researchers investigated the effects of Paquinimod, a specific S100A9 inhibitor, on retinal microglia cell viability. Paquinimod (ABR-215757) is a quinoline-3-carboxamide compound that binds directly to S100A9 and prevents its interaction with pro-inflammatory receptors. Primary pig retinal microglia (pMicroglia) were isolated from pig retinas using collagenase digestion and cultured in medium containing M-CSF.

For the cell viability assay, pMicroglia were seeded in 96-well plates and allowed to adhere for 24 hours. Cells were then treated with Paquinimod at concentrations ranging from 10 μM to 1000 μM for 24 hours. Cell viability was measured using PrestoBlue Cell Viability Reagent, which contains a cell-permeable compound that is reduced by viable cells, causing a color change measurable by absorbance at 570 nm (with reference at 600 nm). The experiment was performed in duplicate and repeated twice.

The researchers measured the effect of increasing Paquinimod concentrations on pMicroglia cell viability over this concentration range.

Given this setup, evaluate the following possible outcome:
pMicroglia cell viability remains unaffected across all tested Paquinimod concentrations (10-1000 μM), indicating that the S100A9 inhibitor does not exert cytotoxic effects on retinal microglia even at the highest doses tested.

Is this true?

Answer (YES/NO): NO